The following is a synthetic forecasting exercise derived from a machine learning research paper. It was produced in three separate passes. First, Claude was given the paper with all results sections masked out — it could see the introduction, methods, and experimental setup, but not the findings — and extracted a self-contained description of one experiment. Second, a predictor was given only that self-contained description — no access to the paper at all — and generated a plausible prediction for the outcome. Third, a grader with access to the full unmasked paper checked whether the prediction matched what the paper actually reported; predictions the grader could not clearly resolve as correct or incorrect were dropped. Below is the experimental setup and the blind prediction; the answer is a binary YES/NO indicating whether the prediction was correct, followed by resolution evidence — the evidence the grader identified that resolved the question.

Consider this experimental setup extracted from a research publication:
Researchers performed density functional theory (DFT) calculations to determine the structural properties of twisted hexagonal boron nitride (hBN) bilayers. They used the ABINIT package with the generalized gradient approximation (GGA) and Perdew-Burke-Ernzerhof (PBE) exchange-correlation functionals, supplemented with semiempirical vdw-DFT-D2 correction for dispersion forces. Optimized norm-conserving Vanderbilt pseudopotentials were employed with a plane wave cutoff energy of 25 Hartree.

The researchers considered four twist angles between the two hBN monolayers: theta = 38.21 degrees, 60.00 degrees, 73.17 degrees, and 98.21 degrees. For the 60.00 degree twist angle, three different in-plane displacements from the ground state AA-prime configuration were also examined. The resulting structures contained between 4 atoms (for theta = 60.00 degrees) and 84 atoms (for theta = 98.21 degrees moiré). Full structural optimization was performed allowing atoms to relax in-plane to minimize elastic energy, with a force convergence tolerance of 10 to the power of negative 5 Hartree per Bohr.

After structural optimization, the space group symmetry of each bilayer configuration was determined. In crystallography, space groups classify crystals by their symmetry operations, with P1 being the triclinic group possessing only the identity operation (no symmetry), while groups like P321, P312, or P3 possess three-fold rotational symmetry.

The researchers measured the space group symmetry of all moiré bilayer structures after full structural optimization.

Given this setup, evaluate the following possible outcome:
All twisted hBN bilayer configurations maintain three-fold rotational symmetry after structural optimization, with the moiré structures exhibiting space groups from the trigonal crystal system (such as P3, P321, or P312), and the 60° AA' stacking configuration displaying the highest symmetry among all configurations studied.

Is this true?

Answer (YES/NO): NO